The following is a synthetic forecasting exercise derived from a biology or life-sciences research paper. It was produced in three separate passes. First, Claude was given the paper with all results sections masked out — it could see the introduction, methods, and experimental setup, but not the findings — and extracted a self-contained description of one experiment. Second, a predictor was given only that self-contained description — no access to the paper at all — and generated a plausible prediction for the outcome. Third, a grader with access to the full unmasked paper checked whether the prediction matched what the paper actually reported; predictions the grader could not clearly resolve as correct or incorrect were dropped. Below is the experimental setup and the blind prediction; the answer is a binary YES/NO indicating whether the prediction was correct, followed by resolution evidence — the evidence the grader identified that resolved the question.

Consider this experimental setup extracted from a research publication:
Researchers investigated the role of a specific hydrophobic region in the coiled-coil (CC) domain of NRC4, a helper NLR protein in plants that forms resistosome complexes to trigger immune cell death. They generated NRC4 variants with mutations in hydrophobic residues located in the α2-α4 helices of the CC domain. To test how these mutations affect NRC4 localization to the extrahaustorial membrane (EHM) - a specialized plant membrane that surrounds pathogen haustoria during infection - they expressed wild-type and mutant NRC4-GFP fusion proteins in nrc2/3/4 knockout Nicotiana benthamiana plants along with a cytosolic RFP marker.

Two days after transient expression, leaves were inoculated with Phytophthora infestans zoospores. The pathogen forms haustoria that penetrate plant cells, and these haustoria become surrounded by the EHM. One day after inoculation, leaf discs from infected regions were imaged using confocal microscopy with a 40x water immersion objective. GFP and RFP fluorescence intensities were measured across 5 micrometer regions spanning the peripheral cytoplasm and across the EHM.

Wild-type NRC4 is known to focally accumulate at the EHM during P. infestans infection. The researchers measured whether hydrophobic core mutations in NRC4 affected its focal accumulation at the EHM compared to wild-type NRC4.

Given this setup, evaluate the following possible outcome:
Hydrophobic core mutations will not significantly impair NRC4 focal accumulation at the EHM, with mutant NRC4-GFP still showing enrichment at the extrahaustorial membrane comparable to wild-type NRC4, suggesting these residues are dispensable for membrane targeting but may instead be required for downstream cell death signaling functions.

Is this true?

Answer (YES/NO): YES